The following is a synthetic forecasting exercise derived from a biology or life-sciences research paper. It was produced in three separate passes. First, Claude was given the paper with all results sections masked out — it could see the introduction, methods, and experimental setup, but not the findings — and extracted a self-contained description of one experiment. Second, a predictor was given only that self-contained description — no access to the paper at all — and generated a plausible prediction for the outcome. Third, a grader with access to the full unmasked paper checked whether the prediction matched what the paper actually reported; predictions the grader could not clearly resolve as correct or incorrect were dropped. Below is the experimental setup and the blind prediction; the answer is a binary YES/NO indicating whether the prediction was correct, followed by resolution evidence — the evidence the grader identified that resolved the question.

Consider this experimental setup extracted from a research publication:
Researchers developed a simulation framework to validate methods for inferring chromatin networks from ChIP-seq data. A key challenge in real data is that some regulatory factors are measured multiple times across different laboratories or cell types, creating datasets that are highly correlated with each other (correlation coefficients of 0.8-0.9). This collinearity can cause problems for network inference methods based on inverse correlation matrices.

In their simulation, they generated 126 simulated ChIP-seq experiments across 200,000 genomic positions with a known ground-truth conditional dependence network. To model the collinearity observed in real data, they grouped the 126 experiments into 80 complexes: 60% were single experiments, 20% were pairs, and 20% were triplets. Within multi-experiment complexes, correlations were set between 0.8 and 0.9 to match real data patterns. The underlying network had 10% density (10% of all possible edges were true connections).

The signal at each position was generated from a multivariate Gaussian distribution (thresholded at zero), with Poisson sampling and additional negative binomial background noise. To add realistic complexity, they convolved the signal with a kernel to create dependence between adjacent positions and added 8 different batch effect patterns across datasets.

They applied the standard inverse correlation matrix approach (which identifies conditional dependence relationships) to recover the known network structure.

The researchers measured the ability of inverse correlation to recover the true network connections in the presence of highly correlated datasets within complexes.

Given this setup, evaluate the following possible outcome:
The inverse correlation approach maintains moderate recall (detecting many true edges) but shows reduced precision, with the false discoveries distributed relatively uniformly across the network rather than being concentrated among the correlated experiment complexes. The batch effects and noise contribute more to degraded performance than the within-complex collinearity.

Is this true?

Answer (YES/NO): NO